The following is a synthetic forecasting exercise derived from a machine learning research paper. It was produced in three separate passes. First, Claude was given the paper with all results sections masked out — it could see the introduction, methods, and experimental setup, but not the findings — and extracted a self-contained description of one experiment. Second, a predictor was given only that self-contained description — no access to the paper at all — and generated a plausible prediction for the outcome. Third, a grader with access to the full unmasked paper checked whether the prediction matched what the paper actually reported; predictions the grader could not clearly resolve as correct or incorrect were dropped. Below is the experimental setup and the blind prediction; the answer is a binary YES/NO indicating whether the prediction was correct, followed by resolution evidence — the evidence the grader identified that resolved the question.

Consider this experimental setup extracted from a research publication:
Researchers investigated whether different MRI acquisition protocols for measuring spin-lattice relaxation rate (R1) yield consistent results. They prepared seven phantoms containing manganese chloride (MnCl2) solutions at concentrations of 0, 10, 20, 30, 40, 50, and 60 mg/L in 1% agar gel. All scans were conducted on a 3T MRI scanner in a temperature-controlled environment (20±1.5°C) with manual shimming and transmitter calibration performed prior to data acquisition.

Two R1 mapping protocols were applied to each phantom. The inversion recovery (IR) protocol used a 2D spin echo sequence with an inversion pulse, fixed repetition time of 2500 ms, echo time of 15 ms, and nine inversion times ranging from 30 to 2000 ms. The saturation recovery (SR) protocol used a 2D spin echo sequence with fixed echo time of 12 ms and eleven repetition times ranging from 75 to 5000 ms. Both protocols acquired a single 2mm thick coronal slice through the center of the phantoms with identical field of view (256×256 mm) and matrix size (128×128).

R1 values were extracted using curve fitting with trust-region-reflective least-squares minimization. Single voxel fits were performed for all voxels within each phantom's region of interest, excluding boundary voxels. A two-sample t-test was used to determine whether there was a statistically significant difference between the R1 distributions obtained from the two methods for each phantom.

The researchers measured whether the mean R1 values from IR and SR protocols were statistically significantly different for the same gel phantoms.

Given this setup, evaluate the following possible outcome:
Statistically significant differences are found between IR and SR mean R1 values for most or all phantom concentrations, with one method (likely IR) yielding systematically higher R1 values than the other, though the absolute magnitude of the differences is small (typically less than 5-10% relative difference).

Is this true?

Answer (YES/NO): NO